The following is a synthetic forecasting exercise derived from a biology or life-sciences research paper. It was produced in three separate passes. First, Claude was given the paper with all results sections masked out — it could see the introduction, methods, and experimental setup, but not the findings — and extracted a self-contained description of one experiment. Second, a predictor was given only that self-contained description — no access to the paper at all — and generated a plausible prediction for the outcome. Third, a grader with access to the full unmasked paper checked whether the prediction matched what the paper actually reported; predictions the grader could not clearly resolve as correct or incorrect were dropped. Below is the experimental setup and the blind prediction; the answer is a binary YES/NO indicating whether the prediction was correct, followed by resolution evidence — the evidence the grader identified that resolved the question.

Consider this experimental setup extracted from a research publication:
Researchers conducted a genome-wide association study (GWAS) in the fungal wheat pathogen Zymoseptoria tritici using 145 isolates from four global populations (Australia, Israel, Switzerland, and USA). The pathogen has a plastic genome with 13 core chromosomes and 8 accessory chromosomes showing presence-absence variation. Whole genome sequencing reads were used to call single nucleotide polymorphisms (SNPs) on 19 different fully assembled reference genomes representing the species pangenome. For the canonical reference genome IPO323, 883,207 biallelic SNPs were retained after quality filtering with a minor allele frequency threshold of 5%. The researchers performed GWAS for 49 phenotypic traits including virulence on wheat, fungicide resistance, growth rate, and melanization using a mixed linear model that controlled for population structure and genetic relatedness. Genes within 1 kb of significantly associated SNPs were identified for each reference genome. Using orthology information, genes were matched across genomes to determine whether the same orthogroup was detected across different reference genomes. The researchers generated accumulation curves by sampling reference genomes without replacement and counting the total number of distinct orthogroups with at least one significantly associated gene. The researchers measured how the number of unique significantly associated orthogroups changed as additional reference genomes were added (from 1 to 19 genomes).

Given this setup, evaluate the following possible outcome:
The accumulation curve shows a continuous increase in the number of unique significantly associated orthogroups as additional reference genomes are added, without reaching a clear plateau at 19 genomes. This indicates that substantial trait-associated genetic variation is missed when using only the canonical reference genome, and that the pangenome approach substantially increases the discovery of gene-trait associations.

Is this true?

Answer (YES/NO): YES